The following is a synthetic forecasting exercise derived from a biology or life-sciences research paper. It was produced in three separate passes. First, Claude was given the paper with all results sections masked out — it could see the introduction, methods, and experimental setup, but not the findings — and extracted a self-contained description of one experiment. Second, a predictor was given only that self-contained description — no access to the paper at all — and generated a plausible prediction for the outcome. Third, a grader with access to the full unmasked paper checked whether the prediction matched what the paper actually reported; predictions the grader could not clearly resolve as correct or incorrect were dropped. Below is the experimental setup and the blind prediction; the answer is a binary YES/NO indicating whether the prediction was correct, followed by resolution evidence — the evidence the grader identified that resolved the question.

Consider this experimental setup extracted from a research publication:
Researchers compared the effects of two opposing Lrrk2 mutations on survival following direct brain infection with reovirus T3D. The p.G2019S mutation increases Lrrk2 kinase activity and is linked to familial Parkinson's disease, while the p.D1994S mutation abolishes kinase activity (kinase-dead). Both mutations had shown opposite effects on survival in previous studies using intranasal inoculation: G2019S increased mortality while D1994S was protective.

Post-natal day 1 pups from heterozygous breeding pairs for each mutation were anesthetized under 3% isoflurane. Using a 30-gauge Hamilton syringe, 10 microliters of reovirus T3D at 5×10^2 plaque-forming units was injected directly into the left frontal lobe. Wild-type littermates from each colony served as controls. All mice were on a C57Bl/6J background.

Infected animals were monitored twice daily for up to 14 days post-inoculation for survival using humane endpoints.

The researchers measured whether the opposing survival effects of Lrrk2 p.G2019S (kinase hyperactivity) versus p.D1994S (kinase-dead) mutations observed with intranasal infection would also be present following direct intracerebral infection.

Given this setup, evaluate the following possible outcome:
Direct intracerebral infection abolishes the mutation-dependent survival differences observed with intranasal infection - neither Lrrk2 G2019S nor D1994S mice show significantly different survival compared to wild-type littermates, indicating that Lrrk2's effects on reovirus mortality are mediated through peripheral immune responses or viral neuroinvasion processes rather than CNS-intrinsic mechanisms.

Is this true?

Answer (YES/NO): YES